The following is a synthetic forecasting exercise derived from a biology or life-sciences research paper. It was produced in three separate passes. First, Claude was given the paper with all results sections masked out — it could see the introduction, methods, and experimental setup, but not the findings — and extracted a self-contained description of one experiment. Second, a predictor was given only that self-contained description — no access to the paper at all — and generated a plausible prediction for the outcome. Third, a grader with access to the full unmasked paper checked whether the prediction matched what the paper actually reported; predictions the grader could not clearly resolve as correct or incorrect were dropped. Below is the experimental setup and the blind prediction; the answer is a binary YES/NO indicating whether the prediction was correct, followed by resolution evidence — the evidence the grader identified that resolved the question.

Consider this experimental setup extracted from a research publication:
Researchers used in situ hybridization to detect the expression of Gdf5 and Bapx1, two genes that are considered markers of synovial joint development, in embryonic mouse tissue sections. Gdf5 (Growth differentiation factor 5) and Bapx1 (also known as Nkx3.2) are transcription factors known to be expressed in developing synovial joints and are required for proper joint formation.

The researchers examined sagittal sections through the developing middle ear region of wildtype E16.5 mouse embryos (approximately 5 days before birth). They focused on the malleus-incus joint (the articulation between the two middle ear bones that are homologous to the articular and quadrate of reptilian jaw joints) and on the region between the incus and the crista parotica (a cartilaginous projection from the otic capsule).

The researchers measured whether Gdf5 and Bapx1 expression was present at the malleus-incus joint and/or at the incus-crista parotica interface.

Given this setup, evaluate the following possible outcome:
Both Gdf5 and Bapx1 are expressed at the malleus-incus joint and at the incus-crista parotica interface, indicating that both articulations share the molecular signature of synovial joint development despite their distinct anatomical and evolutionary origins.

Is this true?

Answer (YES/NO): NO